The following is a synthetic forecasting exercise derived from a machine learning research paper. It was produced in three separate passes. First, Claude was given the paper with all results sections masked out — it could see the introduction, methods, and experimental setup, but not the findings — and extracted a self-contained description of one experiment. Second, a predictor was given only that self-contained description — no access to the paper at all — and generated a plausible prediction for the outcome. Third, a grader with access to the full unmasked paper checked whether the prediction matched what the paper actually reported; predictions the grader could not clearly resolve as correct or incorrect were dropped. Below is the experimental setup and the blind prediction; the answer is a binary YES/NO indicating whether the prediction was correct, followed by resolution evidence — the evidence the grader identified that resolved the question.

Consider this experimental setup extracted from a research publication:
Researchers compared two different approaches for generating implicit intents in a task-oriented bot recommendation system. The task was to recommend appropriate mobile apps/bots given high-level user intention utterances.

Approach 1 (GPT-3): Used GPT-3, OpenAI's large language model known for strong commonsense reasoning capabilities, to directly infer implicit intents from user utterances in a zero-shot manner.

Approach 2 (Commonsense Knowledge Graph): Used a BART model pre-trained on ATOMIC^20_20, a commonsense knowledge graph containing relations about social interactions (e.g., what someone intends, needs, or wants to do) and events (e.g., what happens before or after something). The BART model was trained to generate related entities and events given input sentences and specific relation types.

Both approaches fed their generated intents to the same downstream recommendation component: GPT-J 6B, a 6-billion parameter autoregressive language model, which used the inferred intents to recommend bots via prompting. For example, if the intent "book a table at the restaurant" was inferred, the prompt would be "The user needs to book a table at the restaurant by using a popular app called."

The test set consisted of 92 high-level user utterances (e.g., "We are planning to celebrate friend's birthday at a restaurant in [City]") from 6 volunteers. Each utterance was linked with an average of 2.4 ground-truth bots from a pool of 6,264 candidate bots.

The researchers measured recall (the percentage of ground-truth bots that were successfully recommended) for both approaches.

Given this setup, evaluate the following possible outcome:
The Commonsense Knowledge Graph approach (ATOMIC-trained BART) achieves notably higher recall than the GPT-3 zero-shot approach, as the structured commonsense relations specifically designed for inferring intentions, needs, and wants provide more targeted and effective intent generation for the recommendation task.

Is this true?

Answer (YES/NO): NO